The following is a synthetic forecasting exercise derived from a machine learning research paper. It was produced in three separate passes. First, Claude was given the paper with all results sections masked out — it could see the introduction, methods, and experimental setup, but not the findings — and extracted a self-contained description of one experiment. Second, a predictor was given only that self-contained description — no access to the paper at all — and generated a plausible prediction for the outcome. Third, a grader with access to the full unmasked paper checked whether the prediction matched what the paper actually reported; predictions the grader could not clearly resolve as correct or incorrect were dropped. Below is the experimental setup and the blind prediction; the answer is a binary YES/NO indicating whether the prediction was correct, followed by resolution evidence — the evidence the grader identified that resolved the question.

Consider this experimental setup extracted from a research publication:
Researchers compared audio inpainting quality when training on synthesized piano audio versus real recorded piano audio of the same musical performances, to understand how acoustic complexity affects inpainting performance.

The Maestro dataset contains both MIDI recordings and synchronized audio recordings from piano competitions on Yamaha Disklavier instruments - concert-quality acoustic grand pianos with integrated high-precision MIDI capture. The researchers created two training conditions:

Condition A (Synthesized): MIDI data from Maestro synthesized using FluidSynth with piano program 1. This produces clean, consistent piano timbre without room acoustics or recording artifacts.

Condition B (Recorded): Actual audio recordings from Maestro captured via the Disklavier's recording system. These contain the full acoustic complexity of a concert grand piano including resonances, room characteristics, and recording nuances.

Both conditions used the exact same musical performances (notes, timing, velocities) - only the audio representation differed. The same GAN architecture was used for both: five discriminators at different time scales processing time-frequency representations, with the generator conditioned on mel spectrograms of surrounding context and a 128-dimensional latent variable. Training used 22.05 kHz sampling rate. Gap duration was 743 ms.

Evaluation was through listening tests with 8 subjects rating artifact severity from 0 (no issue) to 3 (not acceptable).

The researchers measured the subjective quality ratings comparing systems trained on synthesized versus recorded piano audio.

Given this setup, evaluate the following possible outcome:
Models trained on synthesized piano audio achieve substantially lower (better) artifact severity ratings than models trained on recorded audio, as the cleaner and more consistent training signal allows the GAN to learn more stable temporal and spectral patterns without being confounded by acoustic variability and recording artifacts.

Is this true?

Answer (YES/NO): NO